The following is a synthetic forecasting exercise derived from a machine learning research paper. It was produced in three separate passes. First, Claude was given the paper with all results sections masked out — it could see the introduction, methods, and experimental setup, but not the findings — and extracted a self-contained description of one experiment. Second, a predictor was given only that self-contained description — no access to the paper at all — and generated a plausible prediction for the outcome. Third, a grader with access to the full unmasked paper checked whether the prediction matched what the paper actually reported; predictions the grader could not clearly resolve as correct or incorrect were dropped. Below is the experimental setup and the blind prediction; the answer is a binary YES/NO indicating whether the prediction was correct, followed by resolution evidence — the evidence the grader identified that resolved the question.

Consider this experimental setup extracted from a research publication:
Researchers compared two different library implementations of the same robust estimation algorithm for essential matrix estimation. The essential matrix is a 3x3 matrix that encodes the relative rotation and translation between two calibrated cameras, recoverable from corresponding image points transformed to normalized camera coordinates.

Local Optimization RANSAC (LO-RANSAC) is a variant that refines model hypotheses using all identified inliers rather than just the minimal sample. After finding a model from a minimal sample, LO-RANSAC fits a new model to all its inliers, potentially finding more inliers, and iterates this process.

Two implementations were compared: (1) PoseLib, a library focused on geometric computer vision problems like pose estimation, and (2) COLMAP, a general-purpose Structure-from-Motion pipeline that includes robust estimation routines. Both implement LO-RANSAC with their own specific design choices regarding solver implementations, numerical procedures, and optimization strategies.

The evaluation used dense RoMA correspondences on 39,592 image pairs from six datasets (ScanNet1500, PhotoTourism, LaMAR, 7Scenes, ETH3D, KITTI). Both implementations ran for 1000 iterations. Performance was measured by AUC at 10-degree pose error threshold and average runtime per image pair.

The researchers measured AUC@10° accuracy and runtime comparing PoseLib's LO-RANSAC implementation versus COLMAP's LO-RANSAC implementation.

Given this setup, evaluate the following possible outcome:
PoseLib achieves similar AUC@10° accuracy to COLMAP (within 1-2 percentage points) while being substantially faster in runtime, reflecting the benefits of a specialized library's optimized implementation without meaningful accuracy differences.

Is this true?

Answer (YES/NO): NO